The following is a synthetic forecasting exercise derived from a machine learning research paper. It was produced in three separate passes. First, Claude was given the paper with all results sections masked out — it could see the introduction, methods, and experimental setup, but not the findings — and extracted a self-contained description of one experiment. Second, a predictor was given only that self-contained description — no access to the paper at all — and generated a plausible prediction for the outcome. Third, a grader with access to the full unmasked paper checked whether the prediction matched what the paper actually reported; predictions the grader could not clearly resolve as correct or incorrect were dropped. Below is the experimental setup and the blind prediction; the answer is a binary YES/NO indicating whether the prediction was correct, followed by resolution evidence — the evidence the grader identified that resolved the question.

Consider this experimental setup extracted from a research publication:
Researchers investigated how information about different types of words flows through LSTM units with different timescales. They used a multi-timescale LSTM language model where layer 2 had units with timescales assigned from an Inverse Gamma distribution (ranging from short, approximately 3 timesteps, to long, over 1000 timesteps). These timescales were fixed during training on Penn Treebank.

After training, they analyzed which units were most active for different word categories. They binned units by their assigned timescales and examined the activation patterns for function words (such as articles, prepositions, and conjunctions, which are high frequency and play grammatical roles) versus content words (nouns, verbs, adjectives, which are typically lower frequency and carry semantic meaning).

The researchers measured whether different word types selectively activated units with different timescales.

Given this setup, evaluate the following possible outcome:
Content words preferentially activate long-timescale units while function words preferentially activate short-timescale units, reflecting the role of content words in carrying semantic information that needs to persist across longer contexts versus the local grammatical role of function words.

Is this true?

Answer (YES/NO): YES